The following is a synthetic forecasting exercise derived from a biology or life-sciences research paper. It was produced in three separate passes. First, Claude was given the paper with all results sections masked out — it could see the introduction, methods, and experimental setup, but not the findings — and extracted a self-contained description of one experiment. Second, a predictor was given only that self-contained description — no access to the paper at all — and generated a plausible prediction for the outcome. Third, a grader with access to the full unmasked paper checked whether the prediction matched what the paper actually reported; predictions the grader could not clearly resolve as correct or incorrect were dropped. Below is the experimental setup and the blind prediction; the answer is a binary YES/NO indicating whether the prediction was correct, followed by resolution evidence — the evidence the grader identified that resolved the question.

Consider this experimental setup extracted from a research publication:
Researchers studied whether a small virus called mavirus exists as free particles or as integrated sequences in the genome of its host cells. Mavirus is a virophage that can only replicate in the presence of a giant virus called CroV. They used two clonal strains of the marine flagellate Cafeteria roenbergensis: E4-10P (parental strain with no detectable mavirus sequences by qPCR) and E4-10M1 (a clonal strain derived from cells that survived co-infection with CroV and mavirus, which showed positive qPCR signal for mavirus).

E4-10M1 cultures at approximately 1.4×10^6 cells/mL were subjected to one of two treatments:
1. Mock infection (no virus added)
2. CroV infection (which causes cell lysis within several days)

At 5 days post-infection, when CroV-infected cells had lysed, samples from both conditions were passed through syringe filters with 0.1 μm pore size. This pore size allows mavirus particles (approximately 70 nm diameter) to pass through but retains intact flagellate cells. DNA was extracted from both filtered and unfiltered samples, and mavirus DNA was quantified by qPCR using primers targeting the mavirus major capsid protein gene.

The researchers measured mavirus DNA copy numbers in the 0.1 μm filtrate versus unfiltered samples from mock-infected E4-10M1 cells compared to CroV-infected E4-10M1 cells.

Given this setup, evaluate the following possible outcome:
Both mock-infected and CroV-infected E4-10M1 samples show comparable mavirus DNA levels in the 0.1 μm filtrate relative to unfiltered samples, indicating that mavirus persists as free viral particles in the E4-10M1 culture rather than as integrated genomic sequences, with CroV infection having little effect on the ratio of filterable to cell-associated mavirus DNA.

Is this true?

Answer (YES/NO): NO